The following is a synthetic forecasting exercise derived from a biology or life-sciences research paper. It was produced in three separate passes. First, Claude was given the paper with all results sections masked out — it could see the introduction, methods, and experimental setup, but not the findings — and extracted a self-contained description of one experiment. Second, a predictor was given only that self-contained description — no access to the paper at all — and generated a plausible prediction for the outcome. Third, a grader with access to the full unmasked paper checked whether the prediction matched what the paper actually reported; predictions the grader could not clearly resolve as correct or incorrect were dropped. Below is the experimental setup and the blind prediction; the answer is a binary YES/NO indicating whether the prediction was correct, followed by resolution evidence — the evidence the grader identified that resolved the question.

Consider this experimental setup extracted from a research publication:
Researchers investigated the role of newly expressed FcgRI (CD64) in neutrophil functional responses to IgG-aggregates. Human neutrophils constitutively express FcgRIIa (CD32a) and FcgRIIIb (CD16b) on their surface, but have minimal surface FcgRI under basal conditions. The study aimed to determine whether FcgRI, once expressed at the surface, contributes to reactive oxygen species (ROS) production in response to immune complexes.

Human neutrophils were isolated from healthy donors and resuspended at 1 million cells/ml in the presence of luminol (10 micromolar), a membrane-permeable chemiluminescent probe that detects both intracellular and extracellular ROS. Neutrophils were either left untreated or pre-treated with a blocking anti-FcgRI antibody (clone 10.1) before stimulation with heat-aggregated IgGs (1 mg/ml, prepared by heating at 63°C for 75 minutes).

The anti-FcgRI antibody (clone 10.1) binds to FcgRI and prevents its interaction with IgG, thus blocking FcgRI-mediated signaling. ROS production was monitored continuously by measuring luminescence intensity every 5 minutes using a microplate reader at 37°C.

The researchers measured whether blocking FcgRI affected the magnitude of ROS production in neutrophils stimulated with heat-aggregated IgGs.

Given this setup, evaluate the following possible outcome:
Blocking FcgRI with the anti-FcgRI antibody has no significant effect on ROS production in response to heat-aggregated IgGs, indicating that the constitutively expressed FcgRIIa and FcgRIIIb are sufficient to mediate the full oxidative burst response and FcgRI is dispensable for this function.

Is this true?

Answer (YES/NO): NO